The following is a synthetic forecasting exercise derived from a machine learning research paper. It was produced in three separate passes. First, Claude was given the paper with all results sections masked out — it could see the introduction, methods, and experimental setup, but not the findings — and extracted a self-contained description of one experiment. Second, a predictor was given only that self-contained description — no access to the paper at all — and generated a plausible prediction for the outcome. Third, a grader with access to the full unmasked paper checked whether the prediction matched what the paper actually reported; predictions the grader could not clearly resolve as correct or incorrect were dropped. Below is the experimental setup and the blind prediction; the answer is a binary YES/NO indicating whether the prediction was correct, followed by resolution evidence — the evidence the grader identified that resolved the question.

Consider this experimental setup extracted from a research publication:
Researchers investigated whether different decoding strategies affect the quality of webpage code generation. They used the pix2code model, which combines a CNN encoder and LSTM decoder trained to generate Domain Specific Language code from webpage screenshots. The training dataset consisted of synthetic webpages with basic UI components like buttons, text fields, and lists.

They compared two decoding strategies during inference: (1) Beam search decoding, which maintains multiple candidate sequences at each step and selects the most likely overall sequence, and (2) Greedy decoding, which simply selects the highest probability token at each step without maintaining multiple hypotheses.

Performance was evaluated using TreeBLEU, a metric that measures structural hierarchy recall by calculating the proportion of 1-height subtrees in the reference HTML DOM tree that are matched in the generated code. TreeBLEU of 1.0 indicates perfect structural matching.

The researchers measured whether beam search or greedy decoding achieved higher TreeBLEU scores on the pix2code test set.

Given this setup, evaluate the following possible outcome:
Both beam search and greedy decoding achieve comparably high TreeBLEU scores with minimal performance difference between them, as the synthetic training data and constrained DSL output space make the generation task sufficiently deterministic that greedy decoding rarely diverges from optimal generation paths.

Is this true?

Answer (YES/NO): YES